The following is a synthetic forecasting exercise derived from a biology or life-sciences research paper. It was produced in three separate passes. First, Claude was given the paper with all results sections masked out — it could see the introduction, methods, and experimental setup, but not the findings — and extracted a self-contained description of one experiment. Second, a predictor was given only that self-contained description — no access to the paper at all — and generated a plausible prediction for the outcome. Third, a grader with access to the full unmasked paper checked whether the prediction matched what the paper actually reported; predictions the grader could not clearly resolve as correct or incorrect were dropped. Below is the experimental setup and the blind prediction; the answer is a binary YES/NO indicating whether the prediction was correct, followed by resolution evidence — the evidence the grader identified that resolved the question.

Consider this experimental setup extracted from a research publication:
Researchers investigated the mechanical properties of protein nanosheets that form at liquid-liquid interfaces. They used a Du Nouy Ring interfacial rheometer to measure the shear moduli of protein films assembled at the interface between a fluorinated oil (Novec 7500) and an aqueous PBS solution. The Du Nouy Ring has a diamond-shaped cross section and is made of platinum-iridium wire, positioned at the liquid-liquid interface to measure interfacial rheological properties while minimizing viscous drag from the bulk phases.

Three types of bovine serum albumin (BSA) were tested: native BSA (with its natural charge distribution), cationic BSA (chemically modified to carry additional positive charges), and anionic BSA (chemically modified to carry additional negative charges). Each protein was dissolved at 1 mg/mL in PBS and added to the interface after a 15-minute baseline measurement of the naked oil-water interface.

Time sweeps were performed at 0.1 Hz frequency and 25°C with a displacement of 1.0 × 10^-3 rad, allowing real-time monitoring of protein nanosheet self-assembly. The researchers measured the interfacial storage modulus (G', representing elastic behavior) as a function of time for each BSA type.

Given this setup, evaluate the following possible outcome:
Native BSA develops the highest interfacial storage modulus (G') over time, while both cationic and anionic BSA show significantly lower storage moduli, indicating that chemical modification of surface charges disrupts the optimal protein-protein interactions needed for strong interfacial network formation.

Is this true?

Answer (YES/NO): YES